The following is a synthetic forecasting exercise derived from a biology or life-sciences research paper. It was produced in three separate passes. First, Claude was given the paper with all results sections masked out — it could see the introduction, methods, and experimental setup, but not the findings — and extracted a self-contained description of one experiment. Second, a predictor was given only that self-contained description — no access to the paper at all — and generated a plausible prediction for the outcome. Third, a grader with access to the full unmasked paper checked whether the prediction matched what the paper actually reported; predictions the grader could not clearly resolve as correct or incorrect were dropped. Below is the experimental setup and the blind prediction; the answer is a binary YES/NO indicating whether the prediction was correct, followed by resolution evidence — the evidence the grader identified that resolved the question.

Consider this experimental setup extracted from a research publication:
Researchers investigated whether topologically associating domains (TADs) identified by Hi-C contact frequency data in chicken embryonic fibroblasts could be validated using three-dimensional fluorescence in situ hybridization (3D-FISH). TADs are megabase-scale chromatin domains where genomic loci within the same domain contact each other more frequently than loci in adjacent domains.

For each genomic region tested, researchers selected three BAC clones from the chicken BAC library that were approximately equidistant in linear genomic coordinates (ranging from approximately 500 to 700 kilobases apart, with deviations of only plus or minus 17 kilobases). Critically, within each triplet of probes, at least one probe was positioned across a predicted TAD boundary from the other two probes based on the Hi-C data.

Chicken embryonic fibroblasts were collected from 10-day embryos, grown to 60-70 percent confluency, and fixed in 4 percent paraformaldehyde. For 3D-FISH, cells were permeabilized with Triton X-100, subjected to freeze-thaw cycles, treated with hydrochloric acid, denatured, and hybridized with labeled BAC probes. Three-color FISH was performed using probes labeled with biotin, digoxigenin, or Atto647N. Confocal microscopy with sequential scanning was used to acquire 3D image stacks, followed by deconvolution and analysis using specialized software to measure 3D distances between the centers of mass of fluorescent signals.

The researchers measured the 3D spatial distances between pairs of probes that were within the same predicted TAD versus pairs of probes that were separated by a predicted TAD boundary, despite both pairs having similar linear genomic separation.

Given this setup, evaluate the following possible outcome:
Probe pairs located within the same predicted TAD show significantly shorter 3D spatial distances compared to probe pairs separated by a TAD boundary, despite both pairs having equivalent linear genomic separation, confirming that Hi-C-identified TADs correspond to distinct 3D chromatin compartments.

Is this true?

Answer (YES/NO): YES